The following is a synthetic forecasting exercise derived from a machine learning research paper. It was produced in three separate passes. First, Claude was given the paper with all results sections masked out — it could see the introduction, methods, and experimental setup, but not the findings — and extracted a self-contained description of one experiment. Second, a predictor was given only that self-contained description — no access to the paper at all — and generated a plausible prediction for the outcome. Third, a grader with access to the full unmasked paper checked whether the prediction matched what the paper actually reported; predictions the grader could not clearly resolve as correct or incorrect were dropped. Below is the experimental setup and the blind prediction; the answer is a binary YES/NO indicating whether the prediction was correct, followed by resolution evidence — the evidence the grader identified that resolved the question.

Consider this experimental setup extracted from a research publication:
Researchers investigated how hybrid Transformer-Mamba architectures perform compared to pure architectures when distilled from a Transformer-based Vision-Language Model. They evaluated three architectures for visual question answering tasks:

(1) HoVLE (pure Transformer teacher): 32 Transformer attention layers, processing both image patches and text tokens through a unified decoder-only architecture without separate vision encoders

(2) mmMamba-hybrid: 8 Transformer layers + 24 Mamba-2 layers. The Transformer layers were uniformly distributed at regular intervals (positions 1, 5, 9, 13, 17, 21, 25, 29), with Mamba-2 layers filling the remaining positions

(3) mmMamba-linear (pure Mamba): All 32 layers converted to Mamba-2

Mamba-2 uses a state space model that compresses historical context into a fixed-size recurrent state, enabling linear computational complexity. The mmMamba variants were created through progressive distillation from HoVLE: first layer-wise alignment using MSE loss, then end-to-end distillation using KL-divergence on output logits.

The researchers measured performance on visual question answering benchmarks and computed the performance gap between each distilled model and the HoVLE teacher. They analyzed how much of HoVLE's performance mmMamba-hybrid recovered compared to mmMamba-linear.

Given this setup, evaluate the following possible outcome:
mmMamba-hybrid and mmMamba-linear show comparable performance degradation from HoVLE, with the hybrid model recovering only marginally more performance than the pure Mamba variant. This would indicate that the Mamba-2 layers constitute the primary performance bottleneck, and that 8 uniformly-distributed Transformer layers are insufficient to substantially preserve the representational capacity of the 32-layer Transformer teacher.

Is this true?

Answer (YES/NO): NO